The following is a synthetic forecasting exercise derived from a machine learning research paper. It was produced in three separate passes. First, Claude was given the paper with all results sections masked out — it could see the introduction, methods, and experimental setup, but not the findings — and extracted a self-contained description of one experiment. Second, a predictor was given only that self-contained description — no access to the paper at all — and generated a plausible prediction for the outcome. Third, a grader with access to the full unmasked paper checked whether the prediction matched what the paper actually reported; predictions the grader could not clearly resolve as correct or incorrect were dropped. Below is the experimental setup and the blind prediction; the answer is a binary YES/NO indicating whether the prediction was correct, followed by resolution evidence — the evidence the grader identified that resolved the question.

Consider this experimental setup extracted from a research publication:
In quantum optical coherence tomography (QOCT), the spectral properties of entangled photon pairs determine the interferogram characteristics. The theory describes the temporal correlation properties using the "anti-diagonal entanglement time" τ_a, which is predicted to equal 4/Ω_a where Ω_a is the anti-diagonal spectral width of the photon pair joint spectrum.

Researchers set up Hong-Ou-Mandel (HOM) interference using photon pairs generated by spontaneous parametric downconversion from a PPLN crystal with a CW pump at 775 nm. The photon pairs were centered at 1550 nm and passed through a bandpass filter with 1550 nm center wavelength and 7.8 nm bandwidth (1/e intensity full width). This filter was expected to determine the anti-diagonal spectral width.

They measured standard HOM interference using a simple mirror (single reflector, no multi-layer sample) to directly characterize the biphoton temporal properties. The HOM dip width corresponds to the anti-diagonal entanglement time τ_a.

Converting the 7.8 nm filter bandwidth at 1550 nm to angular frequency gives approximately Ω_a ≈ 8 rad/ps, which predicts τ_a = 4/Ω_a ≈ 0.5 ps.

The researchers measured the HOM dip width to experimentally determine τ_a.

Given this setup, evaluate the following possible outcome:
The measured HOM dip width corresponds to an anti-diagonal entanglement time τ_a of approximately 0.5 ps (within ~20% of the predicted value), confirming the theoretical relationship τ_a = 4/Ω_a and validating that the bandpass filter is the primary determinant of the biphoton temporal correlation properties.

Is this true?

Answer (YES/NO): YES